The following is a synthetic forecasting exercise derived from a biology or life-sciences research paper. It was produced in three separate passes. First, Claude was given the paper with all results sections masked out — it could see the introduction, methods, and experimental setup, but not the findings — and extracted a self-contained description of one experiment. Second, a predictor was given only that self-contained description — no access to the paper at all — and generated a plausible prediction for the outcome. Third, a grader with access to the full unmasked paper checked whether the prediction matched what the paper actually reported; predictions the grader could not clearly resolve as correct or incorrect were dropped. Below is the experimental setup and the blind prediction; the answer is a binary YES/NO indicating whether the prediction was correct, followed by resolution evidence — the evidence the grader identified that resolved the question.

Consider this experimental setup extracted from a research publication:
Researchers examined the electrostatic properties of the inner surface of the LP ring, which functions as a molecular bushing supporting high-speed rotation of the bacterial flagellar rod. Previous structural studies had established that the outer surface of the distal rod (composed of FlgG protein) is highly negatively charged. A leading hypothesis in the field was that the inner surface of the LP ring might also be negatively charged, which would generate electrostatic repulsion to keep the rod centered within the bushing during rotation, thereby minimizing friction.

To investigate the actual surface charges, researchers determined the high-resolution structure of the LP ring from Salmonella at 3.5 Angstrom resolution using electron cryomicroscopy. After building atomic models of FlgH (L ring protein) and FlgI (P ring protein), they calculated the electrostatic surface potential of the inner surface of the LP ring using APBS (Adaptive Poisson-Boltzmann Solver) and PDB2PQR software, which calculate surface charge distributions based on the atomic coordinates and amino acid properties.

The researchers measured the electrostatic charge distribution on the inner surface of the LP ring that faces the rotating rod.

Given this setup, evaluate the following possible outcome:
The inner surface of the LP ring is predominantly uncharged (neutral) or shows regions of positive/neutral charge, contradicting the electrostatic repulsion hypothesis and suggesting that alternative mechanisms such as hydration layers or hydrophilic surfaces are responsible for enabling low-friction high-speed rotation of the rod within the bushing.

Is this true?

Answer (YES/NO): NO